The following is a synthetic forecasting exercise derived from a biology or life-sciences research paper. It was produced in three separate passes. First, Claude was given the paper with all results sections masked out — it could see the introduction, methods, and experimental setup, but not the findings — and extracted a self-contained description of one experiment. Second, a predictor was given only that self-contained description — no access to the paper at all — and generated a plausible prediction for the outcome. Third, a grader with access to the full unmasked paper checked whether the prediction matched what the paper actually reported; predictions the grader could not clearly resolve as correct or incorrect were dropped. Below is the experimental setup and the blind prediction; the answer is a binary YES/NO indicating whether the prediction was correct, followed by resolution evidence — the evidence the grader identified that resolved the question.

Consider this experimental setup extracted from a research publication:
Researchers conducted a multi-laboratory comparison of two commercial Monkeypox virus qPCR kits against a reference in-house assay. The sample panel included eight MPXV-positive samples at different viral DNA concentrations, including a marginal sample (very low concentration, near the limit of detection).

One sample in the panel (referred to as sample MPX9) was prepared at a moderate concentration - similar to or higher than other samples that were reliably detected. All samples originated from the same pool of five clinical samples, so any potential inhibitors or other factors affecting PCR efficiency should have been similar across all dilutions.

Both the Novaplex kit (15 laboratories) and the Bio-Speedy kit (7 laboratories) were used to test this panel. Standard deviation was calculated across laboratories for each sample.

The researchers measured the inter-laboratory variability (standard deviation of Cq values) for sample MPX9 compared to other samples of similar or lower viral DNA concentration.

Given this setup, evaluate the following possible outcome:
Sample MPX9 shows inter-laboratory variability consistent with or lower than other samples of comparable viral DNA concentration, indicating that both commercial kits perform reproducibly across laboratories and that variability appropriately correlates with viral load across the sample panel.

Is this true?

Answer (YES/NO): NO